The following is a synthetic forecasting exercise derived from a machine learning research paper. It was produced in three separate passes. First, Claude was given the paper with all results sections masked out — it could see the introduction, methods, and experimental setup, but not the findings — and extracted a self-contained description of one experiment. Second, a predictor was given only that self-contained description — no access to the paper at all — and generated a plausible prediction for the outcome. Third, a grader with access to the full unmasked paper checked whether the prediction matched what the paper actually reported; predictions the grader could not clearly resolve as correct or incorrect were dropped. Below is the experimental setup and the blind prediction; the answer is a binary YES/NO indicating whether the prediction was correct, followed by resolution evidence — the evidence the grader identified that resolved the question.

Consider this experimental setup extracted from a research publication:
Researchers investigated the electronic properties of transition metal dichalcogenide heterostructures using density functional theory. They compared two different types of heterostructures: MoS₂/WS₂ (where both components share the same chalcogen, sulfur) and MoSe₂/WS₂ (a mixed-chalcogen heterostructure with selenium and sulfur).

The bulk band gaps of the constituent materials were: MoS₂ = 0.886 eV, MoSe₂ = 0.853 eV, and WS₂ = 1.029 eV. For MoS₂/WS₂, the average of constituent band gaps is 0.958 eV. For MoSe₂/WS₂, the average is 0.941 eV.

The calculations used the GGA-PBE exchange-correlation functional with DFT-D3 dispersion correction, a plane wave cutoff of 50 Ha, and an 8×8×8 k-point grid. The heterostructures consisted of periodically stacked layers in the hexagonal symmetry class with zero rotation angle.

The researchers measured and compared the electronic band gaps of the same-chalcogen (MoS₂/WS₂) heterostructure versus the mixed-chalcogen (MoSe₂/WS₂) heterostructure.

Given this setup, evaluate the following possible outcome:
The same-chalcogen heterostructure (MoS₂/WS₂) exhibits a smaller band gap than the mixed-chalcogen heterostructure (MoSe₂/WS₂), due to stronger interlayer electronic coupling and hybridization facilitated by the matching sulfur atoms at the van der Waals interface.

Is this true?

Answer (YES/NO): NO